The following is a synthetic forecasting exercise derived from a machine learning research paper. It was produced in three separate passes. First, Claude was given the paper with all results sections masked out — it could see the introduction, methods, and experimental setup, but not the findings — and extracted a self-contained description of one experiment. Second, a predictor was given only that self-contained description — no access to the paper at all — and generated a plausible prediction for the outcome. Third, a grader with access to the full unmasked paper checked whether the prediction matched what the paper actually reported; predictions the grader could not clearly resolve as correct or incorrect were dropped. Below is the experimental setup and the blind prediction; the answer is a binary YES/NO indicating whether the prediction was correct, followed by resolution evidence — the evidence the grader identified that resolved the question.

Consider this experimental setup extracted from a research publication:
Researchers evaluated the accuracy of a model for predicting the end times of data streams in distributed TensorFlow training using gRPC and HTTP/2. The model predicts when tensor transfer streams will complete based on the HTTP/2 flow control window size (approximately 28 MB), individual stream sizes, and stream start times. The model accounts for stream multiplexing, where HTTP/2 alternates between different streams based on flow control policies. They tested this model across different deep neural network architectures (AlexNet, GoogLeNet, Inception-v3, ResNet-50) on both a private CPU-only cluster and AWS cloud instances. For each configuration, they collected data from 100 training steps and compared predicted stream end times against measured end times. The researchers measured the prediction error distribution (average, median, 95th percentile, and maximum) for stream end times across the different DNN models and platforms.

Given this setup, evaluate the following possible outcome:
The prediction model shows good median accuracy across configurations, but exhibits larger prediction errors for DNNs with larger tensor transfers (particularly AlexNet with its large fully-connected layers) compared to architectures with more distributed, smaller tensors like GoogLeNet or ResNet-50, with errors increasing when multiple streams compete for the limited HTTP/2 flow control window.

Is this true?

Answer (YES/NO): NO